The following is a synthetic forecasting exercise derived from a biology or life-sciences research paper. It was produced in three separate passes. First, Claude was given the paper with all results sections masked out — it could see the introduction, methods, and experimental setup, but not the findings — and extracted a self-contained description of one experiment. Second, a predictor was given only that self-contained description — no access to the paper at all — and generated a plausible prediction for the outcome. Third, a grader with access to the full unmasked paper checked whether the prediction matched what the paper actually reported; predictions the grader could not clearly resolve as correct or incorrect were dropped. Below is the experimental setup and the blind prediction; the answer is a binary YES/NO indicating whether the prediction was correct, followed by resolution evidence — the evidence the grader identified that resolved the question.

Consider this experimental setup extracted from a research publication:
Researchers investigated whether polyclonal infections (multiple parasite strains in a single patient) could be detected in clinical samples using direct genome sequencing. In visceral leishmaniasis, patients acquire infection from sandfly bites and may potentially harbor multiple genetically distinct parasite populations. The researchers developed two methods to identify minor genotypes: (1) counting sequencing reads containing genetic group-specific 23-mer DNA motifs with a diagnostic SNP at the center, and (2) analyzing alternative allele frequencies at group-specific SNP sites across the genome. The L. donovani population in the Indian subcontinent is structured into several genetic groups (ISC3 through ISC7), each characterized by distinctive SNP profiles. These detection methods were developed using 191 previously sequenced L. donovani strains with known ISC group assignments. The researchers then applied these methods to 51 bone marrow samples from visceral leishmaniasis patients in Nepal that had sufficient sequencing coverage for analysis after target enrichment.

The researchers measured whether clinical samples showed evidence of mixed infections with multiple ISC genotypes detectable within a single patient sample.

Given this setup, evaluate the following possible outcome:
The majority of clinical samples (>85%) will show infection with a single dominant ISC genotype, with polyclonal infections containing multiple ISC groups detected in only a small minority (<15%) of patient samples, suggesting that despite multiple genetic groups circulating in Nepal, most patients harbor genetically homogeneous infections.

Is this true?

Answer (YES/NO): YES